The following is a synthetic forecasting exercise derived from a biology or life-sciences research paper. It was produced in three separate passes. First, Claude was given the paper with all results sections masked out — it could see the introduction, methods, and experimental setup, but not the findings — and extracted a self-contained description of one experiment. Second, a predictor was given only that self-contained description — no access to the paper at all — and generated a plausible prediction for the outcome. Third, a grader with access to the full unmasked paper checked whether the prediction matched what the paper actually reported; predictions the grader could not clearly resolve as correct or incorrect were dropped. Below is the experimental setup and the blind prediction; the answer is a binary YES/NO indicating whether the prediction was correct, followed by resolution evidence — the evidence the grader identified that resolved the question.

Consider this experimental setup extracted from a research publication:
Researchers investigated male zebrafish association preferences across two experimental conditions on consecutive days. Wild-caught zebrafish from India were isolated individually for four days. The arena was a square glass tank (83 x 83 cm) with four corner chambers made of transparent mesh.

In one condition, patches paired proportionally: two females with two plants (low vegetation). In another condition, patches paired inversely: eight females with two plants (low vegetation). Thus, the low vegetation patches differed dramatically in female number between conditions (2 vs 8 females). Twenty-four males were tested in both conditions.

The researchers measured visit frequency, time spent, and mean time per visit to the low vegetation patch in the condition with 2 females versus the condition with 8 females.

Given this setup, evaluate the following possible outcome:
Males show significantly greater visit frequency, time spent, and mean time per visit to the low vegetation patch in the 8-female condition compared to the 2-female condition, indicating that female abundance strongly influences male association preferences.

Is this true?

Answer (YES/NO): NO